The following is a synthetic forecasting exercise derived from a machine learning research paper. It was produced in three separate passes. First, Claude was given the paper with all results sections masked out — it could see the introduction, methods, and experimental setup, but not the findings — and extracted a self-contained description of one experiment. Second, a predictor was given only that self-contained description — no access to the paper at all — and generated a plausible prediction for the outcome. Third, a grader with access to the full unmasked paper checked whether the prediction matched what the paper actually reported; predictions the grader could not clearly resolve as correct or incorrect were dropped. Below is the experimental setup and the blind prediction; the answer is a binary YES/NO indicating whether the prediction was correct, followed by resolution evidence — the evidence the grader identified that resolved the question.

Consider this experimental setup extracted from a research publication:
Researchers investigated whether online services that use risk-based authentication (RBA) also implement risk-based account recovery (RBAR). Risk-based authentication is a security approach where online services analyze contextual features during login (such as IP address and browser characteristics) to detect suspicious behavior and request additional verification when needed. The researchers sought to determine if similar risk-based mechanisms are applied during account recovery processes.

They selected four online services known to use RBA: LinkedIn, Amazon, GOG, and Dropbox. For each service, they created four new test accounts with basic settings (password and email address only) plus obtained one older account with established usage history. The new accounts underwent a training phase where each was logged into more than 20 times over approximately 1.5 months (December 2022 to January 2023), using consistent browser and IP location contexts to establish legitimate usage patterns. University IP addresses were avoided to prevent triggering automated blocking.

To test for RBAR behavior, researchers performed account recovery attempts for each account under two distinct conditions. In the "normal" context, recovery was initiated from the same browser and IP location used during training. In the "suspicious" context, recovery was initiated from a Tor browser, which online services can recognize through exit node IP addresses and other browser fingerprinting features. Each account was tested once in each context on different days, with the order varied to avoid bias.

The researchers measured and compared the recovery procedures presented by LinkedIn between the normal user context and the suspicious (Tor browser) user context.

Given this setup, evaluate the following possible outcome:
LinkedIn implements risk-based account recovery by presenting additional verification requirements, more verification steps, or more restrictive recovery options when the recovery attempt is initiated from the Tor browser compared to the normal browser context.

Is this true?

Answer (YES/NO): YES